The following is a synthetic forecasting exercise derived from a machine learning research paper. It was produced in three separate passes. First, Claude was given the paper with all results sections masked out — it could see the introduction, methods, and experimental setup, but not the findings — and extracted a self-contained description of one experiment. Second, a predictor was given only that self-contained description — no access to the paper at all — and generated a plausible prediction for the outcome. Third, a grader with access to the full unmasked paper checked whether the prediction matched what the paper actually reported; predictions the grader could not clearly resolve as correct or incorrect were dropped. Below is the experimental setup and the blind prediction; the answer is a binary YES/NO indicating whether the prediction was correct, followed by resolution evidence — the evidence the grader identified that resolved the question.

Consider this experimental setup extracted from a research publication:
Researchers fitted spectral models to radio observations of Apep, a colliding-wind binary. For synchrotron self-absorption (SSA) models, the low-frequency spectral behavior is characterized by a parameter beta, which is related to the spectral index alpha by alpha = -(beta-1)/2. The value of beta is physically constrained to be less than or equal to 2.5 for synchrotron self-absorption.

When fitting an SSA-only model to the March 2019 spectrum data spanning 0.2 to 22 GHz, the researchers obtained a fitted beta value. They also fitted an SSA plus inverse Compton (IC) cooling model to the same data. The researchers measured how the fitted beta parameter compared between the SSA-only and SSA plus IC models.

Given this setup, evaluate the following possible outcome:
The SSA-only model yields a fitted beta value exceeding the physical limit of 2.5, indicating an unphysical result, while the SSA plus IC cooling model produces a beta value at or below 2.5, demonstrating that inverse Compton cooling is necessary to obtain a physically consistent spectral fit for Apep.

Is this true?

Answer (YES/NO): NO